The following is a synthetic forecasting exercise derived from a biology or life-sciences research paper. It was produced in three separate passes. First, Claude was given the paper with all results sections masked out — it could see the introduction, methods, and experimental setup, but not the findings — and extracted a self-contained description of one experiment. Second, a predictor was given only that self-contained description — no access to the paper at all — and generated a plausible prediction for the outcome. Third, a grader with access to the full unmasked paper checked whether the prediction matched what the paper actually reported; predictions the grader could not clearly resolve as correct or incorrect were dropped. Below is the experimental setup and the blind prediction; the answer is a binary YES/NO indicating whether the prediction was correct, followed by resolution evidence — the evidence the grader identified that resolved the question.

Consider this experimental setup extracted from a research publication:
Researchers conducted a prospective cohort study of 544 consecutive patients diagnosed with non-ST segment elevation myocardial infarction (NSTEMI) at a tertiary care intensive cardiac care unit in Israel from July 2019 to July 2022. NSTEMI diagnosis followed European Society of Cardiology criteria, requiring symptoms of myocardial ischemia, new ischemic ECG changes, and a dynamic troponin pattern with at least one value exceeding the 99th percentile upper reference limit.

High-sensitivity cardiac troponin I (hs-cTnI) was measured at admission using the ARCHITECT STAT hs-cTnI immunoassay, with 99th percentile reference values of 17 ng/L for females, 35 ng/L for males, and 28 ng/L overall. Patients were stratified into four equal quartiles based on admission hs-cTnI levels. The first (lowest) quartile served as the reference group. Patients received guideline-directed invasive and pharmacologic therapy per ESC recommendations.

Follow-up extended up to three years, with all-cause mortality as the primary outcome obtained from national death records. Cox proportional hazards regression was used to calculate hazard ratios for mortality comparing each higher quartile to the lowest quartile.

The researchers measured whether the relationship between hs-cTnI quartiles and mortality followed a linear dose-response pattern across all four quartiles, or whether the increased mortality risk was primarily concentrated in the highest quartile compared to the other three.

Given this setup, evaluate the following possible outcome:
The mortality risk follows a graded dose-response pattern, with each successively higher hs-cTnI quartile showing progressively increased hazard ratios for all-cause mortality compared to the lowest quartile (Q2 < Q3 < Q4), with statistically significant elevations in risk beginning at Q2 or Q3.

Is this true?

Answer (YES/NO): NO